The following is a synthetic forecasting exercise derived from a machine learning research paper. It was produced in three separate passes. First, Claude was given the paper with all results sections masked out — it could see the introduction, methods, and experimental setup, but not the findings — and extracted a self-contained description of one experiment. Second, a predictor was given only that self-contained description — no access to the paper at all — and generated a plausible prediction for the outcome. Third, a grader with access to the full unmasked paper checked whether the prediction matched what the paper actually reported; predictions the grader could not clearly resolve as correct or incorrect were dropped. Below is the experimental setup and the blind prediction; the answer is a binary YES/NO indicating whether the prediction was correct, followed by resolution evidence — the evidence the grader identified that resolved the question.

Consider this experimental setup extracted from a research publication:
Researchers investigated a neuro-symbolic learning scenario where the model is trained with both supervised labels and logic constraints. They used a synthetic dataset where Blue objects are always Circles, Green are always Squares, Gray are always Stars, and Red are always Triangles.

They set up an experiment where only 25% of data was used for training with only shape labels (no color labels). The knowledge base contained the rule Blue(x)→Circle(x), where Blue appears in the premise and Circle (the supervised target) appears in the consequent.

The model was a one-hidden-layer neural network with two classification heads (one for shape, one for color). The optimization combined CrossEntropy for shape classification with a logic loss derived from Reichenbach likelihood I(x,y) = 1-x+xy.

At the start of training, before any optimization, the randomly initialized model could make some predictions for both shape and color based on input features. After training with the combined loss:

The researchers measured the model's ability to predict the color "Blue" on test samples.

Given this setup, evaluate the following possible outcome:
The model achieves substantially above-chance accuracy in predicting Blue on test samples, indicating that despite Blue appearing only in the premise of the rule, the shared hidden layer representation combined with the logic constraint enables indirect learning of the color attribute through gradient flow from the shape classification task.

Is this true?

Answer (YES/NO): NO